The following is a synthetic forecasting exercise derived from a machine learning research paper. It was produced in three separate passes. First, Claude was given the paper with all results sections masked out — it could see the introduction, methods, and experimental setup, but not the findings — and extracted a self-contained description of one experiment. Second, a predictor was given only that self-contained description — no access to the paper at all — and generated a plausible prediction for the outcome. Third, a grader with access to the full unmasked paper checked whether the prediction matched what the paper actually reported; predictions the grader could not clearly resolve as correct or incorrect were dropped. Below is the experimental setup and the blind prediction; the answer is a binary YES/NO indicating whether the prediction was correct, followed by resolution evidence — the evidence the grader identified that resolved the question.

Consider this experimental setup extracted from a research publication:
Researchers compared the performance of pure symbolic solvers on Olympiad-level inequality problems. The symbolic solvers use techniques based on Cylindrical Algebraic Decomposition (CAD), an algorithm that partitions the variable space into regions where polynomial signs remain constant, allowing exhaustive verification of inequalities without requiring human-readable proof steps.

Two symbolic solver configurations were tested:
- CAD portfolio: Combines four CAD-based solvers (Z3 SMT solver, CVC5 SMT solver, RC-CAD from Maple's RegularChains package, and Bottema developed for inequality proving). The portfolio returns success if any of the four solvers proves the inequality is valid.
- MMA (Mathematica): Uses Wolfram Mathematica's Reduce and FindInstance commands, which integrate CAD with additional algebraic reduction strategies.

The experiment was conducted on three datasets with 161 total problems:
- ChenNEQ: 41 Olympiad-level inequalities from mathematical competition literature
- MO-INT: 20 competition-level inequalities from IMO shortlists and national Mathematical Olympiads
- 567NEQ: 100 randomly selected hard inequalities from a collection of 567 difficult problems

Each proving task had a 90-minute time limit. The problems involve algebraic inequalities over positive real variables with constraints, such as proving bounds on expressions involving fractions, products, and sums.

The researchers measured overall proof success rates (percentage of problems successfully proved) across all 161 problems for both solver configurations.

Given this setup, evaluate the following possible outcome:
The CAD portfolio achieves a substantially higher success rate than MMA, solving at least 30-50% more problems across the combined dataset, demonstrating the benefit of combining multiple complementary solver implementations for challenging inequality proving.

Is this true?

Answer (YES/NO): NO